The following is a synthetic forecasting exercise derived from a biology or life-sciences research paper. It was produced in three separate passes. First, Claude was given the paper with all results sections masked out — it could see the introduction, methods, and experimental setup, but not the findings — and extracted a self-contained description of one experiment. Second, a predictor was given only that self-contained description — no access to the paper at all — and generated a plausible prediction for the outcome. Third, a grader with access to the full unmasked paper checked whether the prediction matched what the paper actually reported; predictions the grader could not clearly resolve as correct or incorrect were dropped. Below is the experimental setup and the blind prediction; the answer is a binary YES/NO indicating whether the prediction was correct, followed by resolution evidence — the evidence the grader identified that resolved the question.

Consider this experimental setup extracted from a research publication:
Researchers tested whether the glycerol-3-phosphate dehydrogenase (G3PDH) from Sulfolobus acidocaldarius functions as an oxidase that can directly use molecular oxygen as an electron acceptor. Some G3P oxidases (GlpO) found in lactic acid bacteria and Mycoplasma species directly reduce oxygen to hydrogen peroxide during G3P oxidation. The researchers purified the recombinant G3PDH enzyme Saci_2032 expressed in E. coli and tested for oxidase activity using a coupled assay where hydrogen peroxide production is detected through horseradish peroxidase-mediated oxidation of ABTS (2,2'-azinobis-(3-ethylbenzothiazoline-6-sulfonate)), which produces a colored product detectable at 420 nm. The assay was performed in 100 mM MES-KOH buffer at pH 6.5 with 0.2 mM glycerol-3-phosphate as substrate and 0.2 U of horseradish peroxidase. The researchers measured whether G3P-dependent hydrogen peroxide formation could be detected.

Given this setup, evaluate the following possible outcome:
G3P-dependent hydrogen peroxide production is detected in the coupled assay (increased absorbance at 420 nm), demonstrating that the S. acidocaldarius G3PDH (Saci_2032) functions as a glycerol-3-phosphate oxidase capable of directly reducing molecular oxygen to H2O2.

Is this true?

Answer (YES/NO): NO